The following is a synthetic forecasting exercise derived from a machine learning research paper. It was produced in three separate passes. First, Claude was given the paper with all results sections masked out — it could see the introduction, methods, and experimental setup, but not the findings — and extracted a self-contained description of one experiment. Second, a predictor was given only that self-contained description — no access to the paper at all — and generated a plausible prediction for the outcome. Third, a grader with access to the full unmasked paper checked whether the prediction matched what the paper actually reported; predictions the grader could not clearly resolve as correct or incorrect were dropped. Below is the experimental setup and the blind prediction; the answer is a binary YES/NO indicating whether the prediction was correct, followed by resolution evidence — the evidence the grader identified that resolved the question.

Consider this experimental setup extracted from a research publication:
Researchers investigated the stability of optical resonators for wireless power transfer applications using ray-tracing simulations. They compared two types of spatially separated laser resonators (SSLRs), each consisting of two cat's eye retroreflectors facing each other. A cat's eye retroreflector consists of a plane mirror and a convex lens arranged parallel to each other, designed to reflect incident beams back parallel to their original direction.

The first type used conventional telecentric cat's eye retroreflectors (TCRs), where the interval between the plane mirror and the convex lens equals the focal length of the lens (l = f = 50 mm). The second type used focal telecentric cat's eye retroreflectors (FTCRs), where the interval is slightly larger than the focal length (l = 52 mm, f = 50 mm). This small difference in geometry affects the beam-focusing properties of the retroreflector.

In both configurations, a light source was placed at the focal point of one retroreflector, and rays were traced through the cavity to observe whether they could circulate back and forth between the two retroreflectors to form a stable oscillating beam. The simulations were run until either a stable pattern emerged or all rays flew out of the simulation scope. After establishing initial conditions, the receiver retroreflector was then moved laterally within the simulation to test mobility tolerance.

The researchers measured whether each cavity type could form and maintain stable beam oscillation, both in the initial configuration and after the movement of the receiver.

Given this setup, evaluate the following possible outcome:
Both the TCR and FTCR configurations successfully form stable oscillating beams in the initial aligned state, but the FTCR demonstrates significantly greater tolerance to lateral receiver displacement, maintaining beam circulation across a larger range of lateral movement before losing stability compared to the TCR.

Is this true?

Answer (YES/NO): NO